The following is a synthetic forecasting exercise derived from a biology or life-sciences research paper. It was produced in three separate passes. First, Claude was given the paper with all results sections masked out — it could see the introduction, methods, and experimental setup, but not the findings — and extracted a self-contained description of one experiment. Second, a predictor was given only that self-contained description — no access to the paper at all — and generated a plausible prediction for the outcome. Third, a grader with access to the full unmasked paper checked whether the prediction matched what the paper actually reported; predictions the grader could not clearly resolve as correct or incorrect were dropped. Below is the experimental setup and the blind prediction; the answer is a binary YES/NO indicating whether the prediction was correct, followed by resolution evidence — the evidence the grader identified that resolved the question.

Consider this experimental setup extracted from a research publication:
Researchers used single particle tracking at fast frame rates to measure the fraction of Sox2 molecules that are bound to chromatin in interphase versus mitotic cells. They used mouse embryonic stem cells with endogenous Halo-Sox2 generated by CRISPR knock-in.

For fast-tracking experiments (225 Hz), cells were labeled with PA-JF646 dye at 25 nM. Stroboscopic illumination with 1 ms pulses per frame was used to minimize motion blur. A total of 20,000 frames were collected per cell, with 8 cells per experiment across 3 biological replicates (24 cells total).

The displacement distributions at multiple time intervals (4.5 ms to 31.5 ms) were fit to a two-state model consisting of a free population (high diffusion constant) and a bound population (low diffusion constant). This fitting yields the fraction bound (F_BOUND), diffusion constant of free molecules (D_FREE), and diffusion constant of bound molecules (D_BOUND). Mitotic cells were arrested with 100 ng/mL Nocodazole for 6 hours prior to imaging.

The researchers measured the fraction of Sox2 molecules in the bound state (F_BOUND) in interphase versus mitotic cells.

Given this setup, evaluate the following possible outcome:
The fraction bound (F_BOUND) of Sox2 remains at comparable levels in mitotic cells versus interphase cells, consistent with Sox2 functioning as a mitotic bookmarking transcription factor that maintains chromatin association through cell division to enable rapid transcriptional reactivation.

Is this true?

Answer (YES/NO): NO